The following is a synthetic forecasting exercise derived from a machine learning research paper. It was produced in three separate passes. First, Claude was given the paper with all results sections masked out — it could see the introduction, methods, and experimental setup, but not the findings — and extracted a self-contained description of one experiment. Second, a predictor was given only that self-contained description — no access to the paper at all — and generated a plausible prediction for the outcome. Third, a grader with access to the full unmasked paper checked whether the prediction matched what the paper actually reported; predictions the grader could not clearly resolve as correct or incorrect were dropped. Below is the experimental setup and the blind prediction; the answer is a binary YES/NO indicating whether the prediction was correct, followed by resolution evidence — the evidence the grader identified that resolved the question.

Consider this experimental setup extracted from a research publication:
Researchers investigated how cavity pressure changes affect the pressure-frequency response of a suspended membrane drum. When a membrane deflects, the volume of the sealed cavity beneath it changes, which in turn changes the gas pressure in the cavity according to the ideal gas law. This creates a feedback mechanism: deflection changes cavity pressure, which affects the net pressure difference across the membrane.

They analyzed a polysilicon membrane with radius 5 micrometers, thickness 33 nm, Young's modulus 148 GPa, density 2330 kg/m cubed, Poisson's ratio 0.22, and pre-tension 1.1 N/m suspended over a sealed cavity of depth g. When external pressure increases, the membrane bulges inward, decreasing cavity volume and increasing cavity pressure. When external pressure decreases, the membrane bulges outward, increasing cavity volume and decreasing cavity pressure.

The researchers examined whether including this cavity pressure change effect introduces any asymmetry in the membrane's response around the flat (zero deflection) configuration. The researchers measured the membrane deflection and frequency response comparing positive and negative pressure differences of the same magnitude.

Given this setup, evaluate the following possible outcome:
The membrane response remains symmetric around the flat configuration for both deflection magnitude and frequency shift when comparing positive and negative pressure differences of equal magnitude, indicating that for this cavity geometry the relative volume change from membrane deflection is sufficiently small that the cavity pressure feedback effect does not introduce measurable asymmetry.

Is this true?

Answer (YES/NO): NO